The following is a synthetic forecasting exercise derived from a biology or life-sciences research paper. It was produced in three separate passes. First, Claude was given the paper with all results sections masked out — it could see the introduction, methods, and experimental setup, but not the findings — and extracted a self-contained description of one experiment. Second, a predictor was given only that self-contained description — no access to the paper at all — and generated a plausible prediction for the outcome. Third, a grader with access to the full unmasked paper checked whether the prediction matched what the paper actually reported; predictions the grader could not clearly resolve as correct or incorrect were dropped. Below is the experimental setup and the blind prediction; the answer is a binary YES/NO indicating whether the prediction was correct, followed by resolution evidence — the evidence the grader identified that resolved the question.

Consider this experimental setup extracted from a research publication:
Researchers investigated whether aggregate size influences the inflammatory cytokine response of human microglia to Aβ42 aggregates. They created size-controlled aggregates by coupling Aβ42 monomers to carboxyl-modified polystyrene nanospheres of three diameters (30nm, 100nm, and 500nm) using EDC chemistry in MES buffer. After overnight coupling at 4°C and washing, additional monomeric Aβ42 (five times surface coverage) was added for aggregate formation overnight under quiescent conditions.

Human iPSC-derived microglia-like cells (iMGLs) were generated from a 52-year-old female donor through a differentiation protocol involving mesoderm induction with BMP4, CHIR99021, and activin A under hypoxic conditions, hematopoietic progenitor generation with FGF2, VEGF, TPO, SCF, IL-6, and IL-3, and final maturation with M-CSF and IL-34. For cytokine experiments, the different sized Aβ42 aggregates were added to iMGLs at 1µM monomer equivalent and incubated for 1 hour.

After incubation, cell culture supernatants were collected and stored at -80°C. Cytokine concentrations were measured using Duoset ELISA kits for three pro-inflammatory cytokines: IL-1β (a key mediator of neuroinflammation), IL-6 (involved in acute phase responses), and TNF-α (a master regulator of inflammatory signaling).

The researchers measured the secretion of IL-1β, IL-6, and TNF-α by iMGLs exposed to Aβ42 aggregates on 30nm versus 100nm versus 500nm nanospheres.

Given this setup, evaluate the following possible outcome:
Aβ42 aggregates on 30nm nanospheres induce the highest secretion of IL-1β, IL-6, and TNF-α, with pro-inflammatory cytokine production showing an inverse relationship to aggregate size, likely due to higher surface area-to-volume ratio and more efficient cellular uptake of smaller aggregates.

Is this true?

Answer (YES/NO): YES